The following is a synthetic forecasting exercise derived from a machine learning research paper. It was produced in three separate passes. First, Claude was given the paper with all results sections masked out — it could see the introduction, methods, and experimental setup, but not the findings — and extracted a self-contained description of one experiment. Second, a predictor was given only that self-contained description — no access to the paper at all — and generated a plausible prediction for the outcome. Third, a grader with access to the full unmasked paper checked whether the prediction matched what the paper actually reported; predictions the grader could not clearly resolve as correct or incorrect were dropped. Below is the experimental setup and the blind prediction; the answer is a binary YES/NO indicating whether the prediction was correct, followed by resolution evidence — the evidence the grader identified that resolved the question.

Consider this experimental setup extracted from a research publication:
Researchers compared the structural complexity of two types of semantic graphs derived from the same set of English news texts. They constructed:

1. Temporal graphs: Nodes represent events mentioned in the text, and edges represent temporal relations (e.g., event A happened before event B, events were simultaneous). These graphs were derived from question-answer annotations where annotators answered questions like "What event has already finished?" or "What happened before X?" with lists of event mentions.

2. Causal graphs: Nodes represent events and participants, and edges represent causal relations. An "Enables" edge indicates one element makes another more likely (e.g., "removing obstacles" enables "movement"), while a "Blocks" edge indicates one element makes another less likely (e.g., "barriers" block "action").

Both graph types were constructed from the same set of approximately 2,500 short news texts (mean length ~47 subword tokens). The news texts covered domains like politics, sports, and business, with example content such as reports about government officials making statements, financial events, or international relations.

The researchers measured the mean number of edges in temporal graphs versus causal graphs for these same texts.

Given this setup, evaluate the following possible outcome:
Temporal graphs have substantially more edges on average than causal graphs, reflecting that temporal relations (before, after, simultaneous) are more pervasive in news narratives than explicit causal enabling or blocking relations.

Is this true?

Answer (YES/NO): YES